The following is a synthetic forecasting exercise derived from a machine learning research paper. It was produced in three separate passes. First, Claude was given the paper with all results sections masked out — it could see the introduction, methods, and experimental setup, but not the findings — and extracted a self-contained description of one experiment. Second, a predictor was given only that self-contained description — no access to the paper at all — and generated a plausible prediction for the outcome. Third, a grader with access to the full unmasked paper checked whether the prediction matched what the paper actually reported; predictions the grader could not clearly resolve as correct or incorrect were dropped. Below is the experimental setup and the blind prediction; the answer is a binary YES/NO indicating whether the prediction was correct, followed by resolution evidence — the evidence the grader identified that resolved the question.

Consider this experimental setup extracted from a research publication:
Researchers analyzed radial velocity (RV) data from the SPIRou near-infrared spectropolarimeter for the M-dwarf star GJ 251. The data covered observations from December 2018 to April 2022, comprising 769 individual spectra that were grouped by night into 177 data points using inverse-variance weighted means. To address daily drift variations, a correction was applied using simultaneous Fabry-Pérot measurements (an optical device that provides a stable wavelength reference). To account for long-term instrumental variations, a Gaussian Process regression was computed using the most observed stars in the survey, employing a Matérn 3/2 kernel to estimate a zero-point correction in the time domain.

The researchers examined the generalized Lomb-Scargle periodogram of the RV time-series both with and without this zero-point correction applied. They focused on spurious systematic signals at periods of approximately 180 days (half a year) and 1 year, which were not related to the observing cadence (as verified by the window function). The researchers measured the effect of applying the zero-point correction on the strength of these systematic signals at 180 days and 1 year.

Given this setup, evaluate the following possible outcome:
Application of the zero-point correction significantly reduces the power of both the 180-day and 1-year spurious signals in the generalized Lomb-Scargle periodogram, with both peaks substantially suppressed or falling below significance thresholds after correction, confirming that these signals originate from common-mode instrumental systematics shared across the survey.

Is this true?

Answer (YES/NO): NO